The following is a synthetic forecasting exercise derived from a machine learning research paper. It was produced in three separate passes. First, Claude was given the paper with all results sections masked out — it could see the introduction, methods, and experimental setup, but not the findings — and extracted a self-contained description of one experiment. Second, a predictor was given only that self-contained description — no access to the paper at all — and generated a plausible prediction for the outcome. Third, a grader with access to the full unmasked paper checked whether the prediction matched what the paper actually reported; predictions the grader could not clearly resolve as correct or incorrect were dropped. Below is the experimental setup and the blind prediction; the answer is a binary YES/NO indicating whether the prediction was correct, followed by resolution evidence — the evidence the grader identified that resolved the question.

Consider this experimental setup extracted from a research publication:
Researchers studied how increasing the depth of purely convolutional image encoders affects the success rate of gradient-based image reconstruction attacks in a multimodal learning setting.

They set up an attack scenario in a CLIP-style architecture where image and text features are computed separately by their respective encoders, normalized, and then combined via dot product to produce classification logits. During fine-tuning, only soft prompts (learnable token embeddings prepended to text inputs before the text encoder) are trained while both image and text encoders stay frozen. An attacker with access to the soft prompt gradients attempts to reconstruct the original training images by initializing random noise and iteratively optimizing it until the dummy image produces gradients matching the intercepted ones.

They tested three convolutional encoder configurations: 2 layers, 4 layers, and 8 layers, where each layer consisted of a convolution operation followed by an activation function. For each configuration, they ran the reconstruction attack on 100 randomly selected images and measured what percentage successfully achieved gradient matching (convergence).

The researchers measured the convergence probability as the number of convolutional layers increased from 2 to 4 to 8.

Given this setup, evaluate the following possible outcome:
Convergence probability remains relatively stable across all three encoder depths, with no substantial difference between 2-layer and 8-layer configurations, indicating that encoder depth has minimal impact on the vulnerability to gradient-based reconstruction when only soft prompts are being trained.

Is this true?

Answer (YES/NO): NO